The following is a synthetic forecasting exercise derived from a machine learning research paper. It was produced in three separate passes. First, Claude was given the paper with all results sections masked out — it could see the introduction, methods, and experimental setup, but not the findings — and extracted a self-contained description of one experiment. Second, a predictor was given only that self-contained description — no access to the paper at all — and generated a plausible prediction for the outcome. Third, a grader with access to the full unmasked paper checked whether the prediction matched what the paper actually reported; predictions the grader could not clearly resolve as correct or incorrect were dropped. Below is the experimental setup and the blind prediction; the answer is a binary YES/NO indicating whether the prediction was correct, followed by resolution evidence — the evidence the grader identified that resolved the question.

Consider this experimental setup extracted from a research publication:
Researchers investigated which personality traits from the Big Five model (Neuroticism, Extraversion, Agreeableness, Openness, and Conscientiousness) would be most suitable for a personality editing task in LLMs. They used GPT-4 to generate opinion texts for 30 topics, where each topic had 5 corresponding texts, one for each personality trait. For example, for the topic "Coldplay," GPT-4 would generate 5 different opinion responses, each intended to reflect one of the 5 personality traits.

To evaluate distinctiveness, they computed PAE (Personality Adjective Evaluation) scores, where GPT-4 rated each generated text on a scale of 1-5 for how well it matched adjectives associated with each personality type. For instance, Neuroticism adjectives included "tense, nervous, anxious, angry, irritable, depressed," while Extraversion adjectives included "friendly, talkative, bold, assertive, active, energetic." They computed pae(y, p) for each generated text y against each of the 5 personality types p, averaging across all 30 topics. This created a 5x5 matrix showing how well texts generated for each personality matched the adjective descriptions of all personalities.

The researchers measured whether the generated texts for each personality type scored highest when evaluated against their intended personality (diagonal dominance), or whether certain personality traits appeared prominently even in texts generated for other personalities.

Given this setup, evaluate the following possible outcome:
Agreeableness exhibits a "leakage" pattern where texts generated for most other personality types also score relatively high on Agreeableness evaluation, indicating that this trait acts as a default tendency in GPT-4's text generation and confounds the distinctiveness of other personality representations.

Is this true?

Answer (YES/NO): NO